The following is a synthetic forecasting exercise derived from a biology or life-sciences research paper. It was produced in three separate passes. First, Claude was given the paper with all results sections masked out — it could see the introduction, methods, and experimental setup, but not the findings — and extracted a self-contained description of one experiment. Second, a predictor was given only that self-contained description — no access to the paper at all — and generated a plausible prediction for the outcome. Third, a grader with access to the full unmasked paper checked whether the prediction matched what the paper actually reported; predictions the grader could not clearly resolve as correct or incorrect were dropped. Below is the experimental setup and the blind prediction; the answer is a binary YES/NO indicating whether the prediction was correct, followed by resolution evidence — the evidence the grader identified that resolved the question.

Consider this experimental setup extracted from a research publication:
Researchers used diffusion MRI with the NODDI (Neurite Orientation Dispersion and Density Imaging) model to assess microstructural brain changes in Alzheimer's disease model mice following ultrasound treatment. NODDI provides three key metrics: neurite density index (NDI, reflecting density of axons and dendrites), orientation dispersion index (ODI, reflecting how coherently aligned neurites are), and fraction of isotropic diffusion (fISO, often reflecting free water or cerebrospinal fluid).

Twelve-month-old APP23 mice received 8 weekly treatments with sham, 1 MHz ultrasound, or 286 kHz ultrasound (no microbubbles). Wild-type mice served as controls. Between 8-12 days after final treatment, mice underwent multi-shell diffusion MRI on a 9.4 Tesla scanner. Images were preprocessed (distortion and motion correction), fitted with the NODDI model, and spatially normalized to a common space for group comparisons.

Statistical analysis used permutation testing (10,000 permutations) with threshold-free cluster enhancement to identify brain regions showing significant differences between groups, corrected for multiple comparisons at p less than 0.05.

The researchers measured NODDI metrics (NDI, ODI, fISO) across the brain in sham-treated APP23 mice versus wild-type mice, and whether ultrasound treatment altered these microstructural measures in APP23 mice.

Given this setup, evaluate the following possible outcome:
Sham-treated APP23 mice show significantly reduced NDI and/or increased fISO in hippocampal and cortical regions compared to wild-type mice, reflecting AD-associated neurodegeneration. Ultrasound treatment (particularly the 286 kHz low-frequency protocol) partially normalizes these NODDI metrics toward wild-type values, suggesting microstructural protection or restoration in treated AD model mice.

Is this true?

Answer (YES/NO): NO